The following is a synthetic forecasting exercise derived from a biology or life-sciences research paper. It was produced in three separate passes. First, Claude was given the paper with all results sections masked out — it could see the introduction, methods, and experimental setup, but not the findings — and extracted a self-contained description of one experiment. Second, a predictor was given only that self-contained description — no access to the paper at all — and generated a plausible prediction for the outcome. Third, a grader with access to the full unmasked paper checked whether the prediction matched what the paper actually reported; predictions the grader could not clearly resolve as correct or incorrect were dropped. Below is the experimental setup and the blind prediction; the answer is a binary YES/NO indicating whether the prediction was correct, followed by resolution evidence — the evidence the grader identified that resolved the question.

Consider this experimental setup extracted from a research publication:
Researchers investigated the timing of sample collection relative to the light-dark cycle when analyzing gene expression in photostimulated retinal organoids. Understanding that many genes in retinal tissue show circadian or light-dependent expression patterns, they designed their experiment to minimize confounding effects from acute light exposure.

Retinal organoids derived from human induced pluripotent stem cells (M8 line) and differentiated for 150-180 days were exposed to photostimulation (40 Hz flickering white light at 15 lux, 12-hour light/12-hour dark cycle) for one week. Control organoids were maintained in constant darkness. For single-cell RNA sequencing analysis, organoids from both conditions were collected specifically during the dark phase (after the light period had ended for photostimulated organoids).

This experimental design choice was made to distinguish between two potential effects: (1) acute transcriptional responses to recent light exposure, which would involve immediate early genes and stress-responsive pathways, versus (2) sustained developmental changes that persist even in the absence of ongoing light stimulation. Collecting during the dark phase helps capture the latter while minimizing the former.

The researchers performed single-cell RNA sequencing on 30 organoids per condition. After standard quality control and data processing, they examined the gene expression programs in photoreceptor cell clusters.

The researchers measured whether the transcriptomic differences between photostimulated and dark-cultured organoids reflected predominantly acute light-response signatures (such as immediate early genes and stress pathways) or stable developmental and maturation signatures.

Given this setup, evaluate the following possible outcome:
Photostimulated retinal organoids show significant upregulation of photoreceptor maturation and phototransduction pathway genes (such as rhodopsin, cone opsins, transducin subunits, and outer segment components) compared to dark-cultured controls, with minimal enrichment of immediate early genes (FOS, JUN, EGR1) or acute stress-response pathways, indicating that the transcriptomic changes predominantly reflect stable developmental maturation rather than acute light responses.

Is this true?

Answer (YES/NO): YES